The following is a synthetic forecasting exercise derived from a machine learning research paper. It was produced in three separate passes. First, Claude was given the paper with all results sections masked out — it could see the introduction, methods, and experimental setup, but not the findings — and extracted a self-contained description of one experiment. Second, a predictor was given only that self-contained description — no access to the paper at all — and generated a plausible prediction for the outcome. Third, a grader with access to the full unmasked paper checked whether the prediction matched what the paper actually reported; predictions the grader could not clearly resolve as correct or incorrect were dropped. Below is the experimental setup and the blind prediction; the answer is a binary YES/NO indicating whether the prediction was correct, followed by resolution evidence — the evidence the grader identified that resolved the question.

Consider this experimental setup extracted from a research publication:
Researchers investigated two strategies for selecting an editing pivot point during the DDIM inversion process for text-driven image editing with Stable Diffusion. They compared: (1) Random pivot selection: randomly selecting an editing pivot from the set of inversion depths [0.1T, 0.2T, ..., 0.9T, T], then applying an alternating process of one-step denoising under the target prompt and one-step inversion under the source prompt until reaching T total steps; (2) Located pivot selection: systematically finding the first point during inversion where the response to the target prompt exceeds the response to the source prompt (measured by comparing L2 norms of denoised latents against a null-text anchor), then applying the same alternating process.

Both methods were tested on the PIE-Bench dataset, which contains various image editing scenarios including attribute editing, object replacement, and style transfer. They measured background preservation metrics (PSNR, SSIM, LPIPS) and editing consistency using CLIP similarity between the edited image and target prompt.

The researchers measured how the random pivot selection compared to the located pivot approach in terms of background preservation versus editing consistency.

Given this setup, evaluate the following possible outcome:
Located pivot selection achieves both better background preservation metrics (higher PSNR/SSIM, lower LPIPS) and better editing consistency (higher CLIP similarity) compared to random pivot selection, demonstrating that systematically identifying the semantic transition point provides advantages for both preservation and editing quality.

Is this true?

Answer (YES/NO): NO